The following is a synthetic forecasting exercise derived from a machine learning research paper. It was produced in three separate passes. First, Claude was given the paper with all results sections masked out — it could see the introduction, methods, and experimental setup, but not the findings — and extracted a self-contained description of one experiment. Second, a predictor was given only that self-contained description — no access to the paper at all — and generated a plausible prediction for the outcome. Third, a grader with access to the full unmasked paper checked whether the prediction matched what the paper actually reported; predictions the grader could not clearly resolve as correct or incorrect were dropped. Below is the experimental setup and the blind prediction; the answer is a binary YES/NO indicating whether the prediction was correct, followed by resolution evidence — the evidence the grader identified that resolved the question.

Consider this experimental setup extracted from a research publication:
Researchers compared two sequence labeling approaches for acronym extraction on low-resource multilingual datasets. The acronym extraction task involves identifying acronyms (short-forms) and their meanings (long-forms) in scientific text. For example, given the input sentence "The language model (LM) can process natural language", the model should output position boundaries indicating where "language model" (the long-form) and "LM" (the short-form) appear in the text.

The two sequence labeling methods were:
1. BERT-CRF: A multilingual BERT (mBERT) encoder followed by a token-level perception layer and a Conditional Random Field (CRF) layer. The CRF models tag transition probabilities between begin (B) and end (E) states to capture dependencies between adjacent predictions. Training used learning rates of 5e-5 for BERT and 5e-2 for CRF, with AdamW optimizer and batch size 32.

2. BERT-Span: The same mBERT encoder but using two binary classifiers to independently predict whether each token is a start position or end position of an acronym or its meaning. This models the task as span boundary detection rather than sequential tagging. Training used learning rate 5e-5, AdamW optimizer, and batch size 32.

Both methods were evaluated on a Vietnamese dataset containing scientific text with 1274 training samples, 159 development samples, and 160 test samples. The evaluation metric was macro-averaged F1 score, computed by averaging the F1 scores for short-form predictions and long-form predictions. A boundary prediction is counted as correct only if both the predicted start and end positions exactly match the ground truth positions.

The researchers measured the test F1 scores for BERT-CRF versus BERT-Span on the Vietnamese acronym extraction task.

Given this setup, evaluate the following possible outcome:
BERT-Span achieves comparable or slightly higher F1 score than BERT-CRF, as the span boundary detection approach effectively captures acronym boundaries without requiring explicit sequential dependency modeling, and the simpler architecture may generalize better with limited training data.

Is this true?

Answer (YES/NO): YES